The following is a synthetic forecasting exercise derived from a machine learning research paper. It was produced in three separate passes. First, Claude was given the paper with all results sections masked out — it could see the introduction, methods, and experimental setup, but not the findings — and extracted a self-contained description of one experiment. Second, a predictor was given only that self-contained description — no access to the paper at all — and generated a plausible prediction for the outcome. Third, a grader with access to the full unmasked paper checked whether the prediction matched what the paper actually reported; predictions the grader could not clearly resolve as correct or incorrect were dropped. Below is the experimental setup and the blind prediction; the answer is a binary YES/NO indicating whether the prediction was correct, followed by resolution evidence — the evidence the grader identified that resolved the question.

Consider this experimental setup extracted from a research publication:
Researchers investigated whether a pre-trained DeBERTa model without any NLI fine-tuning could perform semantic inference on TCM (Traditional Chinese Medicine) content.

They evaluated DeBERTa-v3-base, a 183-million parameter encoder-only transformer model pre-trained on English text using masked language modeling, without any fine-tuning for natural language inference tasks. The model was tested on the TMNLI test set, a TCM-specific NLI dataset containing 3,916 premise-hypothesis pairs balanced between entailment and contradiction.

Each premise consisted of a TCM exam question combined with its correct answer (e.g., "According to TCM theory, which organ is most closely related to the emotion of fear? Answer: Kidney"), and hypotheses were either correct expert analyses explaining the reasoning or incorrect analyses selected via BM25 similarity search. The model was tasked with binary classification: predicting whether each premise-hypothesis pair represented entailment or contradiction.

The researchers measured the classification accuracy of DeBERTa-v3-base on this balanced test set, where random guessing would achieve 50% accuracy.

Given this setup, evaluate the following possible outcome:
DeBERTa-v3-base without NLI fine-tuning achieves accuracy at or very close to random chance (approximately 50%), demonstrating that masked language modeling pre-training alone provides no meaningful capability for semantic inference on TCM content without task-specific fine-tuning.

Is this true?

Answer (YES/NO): NO